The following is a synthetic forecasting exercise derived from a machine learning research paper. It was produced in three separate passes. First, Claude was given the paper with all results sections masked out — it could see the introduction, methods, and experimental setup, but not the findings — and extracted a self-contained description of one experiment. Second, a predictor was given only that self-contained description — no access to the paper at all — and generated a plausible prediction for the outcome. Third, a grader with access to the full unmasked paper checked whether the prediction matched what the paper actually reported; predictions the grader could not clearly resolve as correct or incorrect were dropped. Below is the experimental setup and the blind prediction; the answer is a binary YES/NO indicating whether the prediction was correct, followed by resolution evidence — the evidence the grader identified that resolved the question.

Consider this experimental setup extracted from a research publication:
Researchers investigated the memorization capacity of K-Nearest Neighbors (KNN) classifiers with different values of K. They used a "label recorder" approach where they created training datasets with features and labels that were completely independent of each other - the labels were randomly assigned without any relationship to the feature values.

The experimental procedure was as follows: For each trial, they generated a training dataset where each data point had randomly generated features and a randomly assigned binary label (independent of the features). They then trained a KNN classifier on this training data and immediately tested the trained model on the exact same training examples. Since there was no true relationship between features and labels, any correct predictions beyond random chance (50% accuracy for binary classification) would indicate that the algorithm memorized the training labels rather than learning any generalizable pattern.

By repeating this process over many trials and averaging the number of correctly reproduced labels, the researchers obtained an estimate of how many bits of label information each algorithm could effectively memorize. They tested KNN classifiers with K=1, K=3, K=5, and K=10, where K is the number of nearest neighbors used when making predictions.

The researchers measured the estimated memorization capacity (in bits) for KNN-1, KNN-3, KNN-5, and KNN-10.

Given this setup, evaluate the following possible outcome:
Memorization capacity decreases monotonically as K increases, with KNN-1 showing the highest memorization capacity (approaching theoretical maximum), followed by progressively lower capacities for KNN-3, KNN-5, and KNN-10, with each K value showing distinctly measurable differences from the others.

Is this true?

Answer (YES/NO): YES